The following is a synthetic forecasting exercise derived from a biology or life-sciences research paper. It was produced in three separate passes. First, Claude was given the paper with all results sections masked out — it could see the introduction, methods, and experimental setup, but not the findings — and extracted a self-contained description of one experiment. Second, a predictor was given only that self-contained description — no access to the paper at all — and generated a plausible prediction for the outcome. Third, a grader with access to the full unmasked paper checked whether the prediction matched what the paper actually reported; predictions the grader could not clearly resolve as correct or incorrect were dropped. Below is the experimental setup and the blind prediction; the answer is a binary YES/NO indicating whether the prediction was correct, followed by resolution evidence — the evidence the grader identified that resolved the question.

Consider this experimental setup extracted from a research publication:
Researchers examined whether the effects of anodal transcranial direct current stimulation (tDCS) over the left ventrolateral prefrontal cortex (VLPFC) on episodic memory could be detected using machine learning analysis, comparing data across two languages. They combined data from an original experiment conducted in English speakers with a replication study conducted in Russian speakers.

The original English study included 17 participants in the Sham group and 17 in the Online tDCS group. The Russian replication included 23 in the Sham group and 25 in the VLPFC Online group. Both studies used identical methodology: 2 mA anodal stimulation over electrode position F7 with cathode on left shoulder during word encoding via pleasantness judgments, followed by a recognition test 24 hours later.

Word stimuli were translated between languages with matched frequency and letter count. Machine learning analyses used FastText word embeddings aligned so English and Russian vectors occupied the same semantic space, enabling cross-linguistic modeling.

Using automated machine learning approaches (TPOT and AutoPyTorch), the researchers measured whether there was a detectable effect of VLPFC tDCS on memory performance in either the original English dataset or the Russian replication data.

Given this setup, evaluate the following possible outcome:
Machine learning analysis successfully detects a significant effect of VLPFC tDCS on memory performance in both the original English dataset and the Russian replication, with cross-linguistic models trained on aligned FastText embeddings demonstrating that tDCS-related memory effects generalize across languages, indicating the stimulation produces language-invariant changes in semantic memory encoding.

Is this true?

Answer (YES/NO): NO